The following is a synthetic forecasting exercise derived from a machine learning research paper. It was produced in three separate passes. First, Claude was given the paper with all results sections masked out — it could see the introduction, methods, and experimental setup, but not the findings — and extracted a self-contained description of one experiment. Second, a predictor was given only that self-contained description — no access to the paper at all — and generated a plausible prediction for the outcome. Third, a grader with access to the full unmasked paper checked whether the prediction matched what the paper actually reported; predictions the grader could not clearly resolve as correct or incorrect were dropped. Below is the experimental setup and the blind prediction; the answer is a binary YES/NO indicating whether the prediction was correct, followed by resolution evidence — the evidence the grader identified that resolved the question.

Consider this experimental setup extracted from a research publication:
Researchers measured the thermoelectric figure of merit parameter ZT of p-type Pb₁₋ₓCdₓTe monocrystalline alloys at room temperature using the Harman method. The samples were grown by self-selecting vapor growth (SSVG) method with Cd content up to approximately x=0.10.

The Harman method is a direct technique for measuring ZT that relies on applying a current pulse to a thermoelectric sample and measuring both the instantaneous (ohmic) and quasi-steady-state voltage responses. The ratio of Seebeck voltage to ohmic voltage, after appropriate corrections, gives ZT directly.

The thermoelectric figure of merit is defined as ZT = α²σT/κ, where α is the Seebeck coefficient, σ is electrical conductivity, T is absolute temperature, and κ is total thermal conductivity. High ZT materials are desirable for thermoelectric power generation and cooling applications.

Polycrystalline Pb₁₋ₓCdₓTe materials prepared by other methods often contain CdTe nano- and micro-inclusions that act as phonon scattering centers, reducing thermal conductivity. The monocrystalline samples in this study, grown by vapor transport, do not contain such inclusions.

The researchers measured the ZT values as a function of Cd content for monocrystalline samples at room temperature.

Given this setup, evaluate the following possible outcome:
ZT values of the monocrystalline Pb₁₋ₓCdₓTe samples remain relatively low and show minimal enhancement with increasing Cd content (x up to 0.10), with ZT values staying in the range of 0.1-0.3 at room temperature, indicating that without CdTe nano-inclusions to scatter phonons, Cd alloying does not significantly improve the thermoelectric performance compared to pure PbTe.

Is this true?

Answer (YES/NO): NO